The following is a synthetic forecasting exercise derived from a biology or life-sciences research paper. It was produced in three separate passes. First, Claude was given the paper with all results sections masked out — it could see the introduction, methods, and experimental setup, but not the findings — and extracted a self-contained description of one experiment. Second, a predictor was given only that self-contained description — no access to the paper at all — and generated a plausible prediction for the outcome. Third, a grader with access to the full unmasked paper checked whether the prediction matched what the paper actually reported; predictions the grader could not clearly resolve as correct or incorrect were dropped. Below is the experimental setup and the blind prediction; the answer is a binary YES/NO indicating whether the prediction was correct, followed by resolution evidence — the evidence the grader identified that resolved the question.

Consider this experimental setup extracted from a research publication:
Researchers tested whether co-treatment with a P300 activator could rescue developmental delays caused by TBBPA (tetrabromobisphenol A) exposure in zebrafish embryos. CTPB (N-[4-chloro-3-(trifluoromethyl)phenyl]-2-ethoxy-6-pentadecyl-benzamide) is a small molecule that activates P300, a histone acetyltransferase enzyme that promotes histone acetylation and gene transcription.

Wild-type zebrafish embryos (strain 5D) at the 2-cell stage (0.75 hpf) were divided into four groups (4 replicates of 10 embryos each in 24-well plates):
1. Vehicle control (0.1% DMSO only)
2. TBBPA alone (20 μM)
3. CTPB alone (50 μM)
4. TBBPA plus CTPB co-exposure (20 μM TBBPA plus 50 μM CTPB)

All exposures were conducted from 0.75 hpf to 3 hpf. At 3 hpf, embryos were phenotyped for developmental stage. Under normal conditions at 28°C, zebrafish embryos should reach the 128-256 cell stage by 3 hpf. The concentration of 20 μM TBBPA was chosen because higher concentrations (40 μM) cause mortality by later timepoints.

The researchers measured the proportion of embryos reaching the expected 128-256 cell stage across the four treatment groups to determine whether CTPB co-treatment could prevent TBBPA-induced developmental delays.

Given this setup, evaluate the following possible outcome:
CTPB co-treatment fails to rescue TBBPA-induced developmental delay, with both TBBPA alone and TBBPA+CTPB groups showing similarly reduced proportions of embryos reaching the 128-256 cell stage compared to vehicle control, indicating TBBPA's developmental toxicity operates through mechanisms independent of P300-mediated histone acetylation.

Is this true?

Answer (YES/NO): NO